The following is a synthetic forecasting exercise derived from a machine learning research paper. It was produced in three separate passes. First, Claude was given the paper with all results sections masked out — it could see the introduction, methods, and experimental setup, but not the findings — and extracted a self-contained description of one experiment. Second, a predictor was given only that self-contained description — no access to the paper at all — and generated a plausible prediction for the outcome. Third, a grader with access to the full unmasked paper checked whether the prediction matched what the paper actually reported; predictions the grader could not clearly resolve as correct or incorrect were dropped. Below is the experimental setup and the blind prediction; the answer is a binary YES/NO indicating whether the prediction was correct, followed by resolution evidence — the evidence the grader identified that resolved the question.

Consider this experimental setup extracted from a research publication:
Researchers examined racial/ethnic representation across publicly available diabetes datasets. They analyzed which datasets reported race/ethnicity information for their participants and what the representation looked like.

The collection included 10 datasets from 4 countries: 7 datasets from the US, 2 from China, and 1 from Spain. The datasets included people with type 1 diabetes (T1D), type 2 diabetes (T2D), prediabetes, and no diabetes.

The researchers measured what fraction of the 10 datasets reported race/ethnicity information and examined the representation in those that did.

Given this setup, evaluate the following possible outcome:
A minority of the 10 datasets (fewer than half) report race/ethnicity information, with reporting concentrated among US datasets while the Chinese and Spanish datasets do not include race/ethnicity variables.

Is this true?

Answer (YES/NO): YES